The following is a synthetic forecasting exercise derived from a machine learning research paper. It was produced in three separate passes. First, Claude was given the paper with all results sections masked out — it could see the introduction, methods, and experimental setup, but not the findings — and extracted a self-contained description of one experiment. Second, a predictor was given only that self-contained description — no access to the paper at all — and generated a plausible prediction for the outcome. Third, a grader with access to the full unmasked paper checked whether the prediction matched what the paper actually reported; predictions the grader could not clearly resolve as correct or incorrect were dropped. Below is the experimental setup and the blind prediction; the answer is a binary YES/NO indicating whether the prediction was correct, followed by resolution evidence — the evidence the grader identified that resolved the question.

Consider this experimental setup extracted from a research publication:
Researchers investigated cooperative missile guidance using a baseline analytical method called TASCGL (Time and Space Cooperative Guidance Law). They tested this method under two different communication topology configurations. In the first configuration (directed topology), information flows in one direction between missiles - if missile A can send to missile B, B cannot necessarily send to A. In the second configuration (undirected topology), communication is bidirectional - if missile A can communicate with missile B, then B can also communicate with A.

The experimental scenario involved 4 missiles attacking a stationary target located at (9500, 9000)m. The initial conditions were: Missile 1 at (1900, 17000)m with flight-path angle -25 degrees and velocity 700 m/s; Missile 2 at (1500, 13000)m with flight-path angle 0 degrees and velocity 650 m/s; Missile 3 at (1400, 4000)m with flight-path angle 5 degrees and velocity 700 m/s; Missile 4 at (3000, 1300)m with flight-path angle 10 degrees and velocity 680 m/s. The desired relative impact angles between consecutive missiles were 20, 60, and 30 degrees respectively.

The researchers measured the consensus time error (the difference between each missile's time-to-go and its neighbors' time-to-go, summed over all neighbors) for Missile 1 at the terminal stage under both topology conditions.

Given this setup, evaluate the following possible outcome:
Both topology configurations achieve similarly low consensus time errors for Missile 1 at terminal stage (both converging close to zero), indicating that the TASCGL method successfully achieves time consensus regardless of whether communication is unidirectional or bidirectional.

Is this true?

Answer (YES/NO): NO